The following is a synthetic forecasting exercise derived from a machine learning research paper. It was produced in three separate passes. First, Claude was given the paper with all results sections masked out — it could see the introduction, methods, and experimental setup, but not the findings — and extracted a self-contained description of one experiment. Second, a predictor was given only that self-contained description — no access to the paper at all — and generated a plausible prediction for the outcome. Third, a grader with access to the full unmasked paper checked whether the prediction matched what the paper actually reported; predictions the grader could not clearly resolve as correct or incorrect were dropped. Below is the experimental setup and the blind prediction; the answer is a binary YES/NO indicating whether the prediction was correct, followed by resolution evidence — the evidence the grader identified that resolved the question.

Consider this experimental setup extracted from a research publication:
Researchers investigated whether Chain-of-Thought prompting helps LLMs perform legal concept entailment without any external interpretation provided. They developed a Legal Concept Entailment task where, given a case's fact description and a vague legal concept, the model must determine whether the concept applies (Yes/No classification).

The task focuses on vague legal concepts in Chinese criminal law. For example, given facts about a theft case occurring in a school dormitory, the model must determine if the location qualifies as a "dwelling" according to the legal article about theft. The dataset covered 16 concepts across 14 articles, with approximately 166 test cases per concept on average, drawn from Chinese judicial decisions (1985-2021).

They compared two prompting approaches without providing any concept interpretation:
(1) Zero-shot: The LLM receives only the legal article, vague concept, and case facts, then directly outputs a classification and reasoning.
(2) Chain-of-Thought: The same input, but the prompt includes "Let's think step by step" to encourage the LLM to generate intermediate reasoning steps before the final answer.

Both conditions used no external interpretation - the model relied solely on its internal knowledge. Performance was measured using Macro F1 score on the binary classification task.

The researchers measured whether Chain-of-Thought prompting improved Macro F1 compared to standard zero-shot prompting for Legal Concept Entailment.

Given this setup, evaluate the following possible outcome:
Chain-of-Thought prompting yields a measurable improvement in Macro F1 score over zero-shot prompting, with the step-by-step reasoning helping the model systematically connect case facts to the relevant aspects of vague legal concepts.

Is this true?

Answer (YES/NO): YES